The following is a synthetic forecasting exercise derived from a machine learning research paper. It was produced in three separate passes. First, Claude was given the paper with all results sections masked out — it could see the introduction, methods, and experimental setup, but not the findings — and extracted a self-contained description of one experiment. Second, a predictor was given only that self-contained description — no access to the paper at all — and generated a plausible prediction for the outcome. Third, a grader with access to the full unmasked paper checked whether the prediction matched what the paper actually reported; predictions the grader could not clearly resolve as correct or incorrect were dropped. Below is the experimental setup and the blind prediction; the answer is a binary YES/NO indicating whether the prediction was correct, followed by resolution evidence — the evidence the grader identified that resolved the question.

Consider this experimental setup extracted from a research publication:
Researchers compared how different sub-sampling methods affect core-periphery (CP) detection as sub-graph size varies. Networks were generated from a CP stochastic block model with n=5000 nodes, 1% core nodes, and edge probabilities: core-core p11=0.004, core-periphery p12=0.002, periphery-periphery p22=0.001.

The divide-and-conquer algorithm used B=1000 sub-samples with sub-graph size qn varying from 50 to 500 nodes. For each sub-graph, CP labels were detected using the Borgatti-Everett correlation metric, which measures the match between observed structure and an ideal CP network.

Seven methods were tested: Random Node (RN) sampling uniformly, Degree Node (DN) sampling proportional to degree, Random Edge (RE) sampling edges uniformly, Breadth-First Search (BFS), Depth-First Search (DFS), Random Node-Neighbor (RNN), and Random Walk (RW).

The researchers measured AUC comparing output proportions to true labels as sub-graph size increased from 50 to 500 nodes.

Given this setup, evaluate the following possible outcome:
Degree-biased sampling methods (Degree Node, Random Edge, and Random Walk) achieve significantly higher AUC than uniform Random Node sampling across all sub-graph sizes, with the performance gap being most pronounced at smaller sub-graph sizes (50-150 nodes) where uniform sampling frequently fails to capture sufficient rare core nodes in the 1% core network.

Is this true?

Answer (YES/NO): YES